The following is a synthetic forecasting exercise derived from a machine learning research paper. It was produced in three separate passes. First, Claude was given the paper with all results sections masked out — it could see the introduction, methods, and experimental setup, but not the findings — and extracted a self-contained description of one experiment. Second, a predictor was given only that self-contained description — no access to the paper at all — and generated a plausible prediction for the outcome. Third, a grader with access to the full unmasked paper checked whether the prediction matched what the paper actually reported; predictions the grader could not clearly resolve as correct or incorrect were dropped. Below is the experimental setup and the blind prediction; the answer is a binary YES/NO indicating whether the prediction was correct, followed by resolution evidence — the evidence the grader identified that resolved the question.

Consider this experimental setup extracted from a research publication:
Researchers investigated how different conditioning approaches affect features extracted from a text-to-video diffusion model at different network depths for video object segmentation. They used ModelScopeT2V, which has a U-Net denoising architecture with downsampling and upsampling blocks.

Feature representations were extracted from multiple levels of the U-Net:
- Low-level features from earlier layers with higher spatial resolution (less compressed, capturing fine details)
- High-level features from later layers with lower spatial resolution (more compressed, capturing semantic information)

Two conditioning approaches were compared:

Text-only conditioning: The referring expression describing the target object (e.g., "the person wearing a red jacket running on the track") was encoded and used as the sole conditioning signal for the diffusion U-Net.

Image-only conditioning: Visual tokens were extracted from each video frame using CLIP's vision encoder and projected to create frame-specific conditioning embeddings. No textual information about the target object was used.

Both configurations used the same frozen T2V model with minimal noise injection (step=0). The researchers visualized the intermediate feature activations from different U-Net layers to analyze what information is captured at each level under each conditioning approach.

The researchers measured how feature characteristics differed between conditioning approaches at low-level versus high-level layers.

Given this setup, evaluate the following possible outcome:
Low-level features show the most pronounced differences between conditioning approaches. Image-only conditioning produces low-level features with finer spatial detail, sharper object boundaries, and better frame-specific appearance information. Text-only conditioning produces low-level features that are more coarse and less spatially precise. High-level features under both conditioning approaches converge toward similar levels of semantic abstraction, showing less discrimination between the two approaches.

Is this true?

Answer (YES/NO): NO